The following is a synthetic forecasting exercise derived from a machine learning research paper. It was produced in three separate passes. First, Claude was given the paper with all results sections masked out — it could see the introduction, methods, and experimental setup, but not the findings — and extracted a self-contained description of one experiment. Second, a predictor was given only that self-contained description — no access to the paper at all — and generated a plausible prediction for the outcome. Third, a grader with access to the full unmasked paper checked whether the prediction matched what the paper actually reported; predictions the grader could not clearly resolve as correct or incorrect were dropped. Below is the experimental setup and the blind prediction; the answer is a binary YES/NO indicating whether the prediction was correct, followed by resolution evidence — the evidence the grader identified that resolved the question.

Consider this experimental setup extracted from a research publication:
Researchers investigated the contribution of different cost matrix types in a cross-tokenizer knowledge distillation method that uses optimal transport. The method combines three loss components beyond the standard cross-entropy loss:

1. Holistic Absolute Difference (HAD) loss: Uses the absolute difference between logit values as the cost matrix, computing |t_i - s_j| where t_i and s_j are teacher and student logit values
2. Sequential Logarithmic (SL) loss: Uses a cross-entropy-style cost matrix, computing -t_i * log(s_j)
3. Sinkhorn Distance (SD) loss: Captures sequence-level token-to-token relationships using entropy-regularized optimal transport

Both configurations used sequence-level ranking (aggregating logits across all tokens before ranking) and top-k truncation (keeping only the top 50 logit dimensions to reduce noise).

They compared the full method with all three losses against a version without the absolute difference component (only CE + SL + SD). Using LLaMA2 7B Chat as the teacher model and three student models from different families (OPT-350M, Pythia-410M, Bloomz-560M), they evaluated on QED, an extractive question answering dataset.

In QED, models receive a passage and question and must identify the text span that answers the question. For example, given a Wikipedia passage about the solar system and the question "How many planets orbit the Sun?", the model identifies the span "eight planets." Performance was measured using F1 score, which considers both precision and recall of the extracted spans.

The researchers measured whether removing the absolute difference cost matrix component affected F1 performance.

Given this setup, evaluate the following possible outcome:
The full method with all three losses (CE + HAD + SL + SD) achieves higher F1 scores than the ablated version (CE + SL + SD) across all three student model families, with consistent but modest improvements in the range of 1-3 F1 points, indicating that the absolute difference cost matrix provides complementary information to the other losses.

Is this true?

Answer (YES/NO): NO